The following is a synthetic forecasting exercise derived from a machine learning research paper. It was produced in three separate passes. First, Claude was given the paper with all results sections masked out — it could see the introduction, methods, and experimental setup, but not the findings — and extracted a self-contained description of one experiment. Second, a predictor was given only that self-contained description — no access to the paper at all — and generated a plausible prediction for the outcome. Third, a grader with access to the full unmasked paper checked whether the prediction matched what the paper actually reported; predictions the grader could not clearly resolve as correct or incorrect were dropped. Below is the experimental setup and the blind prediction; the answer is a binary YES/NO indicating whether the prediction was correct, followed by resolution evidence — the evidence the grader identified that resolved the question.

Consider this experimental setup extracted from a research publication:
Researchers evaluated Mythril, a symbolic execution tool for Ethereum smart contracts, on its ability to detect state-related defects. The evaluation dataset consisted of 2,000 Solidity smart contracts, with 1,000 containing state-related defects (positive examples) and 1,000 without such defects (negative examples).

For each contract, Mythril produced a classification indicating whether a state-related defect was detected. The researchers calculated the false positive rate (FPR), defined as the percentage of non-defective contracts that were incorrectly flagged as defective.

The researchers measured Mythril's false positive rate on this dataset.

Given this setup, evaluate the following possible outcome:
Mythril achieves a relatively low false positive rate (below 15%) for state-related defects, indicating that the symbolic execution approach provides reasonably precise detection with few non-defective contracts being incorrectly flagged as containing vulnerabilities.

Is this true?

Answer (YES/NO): NO